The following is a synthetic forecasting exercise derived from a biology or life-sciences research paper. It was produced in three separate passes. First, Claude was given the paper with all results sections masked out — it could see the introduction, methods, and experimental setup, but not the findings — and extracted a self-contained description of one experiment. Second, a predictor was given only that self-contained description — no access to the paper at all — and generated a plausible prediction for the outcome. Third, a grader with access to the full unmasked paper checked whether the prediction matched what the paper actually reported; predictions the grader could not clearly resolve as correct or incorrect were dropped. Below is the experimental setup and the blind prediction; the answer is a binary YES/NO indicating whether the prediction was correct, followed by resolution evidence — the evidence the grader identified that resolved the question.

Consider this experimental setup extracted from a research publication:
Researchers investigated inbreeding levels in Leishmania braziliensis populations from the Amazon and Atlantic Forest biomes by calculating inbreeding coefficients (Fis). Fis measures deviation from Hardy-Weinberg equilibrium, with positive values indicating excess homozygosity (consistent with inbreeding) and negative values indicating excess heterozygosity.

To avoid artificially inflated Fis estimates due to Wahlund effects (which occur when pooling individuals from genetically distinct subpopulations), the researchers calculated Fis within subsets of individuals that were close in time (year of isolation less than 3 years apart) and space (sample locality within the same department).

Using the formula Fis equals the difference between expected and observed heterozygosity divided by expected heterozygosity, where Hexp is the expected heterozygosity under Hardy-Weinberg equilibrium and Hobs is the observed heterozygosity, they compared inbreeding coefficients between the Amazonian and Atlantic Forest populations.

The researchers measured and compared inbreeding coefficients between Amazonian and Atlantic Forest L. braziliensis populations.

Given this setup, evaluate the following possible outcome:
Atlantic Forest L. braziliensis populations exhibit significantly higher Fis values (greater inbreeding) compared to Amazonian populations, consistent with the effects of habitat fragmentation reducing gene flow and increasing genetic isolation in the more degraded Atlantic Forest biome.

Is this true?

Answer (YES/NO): NO